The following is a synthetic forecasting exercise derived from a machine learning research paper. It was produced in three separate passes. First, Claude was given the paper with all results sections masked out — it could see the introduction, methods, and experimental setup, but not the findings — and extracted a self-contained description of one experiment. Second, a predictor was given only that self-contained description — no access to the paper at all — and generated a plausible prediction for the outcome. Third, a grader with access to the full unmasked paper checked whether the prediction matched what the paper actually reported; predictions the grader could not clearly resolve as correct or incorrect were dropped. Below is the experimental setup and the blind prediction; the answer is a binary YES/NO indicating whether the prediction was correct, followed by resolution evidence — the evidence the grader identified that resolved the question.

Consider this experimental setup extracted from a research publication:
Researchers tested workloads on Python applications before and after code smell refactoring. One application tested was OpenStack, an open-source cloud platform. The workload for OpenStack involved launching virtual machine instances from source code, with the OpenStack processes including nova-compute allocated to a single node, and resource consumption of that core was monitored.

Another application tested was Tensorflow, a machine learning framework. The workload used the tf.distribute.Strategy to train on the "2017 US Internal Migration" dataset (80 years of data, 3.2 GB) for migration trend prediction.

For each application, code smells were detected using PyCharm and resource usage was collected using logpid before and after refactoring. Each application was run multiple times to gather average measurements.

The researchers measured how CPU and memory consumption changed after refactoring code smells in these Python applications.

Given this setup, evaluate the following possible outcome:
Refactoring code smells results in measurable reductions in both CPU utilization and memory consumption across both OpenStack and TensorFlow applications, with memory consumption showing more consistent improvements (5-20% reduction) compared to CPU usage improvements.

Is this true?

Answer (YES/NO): NO